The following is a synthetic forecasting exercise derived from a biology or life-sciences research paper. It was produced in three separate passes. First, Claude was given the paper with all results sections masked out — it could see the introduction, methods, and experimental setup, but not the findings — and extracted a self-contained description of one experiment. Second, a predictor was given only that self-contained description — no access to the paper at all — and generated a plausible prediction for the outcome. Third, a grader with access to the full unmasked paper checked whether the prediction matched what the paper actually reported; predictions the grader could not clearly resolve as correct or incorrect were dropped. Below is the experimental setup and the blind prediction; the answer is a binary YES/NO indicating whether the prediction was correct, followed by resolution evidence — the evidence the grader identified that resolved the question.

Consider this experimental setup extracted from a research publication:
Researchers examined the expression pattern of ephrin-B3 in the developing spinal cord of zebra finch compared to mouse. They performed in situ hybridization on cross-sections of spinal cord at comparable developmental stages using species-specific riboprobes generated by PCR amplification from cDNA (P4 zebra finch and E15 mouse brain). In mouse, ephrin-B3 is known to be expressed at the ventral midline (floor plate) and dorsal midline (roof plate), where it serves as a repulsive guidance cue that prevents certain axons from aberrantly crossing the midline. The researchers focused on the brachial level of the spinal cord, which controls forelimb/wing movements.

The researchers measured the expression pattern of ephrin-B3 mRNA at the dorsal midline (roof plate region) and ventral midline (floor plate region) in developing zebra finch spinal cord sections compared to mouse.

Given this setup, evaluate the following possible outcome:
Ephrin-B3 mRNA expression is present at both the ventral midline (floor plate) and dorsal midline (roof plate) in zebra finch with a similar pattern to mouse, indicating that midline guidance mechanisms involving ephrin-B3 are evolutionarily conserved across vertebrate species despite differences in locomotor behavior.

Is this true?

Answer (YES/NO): NO